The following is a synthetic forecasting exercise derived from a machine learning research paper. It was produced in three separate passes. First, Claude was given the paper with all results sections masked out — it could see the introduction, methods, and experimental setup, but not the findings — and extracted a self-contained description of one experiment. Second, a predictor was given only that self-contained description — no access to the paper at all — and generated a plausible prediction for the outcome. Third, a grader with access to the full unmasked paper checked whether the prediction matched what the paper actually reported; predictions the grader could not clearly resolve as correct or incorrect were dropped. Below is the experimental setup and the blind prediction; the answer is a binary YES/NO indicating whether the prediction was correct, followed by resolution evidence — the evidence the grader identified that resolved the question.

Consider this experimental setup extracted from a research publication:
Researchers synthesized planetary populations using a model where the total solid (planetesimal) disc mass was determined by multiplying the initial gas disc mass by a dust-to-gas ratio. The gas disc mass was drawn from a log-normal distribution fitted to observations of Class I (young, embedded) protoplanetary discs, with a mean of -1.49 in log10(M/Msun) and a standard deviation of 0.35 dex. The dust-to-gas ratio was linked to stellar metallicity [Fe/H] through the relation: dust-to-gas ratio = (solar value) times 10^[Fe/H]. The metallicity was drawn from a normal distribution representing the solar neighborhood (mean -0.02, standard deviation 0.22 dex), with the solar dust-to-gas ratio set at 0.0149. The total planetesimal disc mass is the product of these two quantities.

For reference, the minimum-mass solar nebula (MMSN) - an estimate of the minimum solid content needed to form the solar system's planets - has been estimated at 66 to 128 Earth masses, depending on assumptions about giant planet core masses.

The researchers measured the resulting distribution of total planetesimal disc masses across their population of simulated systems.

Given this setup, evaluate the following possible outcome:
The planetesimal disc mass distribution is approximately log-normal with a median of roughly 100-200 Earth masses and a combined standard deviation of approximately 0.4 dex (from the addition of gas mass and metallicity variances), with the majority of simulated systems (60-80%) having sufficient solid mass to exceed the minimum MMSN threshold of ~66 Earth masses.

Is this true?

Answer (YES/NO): YES